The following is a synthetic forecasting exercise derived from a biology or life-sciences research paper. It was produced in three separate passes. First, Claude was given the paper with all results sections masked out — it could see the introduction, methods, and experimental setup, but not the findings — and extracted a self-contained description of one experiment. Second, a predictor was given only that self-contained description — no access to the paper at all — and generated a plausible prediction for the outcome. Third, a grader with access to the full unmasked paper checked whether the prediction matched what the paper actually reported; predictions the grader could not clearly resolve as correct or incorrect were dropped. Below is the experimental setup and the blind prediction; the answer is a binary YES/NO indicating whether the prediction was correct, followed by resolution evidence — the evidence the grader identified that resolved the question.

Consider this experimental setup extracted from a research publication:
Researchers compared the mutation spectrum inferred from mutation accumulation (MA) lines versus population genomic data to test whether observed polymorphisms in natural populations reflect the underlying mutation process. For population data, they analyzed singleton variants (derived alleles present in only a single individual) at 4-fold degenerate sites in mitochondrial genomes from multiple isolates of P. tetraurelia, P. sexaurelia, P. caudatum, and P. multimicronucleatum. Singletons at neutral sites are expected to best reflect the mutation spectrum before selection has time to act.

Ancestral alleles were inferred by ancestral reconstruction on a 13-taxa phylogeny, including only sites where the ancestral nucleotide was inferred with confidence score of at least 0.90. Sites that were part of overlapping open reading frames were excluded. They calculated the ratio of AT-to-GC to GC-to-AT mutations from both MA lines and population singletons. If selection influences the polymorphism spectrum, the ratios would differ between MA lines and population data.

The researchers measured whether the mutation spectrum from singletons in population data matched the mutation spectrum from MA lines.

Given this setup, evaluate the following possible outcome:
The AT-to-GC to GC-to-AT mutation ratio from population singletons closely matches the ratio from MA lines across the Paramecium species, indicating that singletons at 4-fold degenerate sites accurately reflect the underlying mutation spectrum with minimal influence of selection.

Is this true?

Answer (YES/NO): YES